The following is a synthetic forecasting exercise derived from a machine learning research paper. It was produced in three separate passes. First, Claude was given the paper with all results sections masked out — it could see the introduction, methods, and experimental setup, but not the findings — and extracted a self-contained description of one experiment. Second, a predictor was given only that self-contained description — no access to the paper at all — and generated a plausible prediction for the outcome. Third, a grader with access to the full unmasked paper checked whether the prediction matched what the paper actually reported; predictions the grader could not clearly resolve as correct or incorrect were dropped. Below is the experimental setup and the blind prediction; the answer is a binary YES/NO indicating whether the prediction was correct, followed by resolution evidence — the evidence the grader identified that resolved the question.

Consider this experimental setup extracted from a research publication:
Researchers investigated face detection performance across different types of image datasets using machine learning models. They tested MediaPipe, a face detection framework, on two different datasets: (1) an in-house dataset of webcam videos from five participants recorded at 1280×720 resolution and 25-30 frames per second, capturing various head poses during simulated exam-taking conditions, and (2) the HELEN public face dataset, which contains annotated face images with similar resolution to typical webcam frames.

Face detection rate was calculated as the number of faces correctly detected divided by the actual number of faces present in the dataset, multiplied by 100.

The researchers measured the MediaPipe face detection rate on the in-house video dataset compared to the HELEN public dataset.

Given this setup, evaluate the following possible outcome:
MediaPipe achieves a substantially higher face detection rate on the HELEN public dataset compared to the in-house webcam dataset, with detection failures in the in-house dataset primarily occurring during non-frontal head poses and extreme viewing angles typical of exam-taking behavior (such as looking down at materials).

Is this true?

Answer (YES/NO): NO